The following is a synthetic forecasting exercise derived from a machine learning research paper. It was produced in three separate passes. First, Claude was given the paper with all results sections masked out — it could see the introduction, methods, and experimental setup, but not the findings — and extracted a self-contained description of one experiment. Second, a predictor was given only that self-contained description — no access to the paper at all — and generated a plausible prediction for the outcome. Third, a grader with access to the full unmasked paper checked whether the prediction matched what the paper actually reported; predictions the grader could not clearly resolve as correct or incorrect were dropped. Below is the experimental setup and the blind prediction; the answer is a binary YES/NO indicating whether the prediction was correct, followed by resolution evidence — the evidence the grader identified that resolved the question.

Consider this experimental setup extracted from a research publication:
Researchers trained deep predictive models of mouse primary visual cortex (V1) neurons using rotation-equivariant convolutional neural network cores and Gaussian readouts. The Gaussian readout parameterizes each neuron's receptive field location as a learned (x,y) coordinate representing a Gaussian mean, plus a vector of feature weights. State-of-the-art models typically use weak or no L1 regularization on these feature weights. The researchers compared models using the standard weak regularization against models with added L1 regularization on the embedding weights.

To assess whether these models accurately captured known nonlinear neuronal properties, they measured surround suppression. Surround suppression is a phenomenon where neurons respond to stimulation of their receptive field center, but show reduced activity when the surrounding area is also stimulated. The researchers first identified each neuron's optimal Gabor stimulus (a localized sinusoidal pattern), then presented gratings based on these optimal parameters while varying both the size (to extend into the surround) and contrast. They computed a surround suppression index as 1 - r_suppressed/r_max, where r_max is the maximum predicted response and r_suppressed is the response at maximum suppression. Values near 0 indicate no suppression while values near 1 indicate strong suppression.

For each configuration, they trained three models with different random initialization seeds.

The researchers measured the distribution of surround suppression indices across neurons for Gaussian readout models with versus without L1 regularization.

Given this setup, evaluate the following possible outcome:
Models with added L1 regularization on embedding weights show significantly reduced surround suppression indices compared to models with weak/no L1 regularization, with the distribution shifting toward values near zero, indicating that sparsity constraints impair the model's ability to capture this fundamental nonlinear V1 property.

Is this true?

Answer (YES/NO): YES